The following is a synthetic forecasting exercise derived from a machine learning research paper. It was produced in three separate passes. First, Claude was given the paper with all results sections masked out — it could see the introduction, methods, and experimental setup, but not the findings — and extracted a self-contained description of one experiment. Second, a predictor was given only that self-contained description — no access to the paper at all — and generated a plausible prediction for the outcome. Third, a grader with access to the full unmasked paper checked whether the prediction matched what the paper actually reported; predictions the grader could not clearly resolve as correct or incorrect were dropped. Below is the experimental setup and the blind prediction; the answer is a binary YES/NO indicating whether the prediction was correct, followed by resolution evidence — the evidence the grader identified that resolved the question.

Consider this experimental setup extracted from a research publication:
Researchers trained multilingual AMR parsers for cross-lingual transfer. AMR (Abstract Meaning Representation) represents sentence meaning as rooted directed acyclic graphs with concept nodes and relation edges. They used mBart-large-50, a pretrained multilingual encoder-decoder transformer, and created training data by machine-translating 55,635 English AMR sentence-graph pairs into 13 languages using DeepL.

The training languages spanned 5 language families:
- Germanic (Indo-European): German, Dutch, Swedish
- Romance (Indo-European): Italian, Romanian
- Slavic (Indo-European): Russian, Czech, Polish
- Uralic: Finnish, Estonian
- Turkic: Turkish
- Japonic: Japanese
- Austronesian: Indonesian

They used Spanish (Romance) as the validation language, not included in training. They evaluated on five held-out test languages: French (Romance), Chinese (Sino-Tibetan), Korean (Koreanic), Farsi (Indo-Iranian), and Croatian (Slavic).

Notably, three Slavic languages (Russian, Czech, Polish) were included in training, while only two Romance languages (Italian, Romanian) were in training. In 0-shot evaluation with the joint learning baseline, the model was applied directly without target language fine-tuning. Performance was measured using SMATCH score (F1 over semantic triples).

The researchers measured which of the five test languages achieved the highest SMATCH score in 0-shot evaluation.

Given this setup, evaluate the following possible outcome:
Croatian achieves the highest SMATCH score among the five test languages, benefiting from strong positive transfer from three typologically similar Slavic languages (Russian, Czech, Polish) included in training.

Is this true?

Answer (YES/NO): NO